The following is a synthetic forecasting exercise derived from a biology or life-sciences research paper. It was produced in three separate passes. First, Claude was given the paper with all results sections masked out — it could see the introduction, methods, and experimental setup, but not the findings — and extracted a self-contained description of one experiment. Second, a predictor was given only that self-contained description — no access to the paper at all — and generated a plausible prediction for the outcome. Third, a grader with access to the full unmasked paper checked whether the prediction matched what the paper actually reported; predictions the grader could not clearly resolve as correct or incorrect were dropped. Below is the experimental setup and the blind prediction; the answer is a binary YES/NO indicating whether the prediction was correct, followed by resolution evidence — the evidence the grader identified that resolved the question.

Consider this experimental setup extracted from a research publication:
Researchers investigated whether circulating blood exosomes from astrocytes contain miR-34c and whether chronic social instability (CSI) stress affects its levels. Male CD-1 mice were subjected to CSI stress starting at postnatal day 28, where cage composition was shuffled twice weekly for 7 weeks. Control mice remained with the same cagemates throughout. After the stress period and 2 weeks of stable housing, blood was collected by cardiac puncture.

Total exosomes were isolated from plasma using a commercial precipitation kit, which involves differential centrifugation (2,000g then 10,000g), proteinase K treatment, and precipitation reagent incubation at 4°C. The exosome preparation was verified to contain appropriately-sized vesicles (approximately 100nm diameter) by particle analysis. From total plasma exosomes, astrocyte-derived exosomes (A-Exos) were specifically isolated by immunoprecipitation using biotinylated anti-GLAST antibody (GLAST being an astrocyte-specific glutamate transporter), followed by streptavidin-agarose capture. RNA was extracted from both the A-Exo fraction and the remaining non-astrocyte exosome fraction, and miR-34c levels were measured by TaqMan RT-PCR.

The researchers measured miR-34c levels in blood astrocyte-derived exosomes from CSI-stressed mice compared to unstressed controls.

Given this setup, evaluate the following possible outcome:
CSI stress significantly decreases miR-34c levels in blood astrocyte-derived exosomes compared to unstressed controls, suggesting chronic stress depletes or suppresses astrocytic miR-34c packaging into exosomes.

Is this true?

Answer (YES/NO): YES